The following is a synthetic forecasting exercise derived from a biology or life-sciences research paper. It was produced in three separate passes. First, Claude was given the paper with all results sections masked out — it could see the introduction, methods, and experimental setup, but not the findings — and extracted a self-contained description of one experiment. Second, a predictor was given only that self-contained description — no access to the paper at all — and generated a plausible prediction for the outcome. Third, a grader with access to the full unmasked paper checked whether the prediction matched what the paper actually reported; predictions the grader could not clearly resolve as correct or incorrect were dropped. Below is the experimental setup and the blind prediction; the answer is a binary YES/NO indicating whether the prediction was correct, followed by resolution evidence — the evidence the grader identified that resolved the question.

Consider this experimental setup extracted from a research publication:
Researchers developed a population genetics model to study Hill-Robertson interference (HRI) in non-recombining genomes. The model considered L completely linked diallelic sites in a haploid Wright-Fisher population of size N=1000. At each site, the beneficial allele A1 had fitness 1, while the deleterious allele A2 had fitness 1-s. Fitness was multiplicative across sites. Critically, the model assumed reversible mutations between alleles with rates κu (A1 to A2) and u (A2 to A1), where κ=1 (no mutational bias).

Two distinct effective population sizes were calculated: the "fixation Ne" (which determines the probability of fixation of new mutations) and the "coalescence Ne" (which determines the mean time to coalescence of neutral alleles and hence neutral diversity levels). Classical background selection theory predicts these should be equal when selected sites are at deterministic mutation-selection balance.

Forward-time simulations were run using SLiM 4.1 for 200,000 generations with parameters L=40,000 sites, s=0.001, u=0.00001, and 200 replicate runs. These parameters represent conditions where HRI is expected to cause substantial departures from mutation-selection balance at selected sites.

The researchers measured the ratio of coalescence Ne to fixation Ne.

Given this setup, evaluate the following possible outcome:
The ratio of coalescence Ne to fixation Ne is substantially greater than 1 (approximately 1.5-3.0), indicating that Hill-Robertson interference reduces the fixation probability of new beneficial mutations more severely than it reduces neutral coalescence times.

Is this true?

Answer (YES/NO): YES